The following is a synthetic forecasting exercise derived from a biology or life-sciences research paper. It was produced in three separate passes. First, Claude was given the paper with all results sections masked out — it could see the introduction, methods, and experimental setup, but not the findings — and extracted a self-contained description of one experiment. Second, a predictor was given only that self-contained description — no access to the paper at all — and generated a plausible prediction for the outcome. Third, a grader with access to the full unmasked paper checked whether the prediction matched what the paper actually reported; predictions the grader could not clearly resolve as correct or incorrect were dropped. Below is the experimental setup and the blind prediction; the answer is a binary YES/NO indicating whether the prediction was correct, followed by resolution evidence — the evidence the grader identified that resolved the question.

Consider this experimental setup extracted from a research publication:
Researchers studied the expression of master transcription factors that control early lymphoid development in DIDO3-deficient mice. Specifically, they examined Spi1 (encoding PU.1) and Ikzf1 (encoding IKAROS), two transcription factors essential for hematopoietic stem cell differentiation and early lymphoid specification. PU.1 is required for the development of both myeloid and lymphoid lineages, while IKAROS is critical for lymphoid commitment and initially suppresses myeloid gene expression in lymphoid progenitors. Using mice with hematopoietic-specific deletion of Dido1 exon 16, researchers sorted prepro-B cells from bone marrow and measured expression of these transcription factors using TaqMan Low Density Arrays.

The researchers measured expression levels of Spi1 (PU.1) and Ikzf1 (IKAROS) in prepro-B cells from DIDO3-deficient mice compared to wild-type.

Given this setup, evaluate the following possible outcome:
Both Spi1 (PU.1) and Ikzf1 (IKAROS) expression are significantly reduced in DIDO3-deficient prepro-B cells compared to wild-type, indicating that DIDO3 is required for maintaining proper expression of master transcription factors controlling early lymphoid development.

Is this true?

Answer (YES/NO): NO